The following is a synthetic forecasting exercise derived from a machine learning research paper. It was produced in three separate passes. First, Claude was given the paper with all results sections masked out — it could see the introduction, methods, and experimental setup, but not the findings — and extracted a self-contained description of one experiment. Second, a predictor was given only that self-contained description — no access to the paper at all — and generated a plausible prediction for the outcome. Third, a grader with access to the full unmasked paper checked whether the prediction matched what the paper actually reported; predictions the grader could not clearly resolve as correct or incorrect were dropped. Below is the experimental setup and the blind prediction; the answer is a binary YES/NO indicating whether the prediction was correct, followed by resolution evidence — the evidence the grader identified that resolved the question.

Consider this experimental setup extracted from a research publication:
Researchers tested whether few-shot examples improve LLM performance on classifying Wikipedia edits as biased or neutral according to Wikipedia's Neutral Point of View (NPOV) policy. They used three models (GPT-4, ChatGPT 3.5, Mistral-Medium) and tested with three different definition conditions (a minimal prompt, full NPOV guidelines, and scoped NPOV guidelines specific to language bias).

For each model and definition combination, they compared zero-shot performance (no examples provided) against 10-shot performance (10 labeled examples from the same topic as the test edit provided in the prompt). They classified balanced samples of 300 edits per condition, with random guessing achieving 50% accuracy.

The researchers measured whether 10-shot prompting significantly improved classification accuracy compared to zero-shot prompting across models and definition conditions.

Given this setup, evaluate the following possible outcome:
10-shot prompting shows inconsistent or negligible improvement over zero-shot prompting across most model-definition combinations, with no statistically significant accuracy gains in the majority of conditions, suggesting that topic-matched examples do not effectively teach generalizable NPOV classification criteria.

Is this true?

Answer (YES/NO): YES